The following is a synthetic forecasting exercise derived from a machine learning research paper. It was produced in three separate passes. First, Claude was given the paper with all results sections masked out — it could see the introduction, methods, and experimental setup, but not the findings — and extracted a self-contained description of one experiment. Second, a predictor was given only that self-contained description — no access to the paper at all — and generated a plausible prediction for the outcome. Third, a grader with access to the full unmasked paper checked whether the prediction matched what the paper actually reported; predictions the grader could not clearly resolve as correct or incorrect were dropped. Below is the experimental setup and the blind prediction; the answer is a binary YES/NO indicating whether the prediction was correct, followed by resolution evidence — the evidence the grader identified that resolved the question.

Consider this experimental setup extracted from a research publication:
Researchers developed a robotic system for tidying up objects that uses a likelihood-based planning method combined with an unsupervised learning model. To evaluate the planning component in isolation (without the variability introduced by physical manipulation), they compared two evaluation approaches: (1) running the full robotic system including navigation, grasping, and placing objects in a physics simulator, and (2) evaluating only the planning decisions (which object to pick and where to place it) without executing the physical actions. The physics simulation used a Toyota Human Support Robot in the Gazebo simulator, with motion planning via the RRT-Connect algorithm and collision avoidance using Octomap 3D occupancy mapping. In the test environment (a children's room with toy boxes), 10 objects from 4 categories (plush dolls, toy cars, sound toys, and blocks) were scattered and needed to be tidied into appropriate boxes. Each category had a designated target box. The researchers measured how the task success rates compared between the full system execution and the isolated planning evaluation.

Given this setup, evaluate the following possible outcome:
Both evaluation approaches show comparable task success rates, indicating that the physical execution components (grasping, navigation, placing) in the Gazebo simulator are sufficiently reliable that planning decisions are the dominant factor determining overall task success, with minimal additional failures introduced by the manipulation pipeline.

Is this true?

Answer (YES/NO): NO